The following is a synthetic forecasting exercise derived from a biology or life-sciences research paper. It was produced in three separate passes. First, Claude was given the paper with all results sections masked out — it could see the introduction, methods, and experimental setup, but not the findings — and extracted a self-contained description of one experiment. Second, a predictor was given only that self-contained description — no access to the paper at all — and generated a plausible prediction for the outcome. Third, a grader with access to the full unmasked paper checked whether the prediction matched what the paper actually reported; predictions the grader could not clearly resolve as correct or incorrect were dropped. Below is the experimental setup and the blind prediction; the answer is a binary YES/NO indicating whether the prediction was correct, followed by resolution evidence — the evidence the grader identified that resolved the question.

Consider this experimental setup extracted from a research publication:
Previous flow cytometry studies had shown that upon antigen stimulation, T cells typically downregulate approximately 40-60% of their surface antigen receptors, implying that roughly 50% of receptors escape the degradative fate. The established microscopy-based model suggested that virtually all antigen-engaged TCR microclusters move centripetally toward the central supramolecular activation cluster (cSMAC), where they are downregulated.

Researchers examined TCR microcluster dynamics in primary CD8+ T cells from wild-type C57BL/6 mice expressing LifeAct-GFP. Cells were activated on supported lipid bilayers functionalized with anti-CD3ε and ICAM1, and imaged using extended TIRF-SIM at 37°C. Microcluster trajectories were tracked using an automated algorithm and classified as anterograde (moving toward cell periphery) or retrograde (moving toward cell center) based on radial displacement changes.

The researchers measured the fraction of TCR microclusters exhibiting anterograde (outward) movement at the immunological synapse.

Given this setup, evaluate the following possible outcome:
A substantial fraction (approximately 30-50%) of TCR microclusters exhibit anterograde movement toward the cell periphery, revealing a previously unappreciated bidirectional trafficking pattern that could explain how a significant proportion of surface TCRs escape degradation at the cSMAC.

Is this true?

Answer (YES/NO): YES